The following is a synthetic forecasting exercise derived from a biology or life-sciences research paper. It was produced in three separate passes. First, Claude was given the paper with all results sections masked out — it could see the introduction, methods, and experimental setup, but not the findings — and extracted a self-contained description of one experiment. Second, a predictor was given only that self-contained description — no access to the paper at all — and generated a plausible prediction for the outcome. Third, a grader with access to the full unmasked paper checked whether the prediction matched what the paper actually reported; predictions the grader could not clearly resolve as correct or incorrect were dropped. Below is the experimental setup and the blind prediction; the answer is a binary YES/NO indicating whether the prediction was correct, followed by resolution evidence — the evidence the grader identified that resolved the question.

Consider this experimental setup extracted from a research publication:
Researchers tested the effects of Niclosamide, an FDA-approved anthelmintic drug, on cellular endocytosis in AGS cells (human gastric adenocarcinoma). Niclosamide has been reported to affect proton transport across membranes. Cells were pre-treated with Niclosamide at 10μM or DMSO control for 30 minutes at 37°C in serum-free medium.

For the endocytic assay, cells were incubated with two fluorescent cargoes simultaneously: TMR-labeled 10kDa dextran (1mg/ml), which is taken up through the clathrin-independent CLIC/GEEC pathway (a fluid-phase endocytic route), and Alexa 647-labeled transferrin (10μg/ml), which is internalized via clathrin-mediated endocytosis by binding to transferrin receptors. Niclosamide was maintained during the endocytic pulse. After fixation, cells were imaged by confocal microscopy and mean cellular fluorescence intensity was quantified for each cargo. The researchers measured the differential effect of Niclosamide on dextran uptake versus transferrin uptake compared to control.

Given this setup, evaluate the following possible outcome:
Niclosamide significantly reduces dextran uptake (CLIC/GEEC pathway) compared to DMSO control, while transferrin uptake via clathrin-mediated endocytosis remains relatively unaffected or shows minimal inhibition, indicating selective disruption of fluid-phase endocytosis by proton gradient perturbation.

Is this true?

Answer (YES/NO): NO